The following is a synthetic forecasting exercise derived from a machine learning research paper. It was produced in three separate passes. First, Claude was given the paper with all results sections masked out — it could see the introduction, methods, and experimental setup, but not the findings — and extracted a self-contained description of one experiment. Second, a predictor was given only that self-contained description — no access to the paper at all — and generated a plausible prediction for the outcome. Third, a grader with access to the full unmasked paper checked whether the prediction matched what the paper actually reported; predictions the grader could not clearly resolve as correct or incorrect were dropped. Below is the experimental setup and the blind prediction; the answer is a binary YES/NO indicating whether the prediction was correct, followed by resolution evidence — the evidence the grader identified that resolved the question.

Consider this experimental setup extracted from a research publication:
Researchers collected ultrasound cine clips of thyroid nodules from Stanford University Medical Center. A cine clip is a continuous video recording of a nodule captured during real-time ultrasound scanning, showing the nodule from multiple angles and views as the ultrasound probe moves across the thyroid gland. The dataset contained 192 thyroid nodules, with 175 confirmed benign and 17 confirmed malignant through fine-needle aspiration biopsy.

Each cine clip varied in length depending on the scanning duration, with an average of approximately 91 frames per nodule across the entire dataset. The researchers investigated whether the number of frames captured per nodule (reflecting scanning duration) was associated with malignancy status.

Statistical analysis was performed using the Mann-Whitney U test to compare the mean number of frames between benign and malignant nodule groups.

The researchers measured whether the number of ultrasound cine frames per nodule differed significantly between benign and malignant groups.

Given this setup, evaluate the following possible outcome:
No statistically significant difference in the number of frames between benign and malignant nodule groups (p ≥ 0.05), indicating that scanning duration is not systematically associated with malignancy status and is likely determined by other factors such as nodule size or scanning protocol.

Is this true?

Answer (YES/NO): NO